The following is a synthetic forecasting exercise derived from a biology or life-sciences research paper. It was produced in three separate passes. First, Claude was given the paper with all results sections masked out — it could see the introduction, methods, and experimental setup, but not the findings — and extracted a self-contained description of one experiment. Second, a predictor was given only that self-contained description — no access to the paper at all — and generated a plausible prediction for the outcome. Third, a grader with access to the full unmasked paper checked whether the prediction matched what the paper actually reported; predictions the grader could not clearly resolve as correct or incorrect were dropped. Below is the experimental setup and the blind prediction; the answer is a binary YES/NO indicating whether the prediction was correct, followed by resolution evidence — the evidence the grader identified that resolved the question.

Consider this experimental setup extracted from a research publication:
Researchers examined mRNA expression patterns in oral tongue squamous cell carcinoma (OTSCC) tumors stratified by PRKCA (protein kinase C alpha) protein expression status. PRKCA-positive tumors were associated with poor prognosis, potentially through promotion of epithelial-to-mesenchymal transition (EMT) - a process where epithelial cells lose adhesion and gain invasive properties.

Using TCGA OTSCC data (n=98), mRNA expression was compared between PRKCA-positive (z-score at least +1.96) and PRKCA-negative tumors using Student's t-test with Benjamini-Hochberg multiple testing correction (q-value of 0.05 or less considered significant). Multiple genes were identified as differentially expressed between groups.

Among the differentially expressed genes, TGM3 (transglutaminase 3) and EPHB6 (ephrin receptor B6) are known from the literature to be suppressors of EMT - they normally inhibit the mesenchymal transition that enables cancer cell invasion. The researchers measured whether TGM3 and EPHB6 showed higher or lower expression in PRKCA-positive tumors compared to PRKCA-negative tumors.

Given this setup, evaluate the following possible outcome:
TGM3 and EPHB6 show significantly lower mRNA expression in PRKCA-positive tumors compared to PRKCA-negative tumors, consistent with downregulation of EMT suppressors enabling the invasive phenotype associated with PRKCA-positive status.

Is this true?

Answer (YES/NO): NO